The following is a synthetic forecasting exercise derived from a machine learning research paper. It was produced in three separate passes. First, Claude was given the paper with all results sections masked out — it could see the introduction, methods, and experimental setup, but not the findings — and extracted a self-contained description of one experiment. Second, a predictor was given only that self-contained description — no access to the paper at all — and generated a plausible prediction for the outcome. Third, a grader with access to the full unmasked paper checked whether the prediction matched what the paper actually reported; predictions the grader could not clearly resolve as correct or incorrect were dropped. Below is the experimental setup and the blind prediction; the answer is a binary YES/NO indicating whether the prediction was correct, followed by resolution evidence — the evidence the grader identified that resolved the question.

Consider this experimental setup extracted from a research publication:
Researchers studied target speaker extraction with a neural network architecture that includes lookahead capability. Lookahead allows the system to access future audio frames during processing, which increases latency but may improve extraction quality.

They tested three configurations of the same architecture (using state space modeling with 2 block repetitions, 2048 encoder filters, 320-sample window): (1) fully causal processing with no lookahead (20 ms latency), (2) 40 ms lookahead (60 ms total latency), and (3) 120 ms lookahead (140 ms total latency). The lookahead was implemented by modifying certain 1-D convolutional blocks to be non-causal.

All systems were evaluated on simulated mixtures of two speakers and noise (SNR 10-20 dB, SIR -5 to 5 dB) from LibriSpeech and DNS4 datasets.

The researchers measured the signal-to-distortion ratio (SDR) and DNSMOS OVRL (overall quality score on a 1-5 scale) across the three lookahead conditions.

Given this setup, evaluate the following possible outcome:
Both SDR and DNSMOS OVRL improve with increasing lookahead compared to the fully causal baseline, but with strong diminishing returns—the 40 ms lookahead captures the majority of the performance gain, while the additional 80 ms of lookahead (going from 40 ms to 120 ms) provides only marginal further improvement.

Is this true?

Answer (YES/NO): NO